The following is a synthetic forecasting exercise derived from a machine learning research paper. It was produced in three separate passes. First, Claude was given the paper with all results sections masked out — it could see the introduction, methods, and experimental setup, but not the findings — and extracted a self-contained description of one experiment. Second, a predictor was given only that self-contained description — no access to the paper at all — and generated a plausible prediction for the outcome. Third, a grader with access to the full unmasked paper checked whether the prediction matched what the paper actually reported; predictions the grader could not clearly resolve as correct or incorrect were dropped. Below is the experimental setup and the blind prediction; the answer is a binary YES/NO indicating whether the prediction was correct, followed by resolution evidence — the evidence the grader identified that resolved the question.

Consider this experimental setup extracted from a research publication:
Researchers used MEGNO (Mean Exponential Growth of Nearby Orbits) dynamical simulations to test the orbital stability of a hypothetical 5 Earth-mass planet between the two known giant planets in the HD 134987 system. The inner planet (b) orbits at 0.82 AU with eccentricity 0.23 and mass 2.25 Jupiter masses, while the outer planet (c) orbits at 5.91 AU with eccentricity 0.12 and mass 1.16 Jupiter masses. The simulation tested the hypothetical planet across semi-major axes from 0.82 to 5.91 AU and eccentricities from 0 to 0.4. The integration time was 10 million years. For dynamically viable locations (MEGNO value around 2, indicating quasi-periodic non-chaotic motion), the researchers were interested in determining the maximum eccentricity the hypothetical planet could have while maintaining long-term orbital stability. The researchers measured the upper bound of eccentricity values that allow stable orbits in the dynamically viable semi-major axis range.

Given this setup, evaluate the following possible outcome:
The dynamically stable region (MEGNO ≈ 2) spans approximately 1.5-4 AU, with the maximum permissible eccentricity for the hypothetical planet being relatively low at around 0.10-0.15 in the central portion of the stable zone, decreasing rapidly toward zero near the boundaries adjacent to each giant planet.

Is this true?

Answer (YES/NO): NO